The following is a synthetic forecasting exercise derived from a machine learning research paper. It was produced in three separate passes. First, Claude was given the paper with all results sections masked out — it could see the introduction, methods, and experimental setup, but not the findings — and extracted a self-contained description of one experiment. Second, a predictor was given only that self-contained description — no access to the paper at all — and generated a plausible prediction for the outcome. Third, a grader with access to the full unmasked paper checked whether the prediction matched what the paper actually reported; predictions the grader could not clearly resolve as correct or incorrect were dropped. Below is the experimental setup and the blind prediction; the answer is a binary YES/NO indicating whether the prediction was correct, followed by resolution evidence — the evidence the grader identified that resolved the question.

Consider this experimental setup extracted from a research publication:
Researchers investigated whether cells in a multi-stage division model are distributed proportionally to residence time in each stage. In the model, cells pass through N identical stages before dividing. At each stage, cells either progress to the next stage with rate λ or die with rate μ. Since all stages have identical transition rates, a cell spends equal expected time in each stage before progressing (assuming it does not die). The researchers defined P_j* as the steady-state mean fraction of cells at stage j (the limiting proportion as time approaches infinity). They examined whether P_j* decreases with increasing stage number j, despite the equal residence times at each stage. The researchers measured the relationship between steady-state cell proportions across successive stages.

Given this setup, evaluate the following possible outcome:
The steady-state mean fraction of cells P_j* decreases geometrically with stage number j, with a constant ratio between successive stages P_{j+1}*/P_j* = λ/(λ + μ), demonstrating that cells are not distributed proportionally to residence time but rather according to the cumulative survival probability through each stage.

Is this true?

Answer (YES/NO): NO